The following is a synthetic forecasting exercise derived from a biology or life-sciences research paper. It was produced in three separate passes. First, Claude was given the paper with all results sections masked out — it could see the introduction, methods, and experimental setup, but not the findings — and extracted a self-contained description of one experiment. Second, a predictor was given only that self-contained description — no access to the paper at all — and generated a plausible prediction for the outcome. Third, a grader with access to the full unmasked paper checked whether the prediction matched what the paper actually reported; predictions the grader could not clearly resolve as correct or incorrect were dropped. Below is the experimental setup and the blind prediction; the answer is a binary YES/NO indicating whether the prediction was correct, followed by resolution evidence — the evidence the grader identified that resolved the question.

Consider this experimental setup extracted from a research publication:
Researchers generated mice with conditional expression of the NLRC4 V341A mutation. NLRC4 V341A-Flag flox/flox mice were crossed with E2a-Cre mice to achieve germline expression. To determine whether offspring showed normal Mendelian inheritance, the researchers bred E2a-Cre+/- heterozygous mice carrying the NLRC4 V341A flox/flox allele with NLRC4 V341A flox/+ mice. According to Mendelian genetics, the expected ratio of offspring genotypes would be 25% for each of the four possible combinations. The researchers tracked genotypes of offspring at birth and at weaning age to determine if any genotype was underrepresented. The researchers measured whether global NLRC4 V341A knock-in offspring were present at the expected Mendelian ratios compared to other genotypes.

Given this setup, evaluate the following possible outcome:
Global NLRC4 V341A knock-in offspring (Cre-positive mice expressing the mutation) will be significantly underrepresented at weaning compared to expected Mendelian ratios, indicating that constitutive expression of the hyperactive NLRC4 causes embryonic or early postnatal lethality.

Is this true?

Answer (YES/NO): YES